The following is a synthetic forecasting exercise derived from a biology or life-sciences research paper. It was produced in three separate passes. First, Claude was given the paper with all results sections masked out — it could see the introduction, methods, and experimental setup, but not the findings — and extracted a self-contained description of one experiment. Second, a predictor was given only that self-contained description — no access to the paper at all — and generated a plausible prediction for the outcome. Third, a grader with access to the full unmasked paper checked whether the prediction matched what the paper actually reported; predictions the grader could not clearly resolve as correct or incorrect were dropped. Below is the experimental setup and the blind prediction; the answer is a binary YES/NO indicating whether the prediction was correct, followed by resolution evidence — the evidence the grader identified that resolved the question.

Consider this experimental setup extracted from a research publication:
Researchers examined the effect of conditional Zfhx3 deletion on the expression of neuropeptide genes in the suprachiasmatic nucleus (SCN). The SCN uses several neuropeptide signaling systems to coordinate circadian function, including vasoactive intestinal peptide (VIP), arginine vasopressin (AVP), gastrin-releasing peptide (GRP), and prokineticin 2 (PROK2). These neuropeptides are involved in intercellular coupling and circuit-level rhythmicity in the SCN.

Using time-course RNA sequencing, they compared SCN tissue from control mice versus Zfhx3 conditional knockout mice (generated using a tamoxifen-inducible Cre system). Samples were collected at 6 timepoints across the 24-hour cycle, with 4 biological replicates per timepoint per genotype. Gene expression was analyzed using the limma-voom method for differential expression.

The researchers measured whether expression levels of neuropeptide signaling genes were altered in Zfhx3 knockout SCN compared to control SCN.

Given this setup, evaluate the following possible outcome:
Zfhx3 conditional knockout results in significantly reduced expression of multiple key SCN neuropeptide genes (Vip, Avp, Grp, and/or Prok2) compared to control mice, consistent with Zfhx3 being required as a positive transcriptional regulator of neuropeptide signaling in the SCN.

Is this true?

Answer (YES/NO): YES